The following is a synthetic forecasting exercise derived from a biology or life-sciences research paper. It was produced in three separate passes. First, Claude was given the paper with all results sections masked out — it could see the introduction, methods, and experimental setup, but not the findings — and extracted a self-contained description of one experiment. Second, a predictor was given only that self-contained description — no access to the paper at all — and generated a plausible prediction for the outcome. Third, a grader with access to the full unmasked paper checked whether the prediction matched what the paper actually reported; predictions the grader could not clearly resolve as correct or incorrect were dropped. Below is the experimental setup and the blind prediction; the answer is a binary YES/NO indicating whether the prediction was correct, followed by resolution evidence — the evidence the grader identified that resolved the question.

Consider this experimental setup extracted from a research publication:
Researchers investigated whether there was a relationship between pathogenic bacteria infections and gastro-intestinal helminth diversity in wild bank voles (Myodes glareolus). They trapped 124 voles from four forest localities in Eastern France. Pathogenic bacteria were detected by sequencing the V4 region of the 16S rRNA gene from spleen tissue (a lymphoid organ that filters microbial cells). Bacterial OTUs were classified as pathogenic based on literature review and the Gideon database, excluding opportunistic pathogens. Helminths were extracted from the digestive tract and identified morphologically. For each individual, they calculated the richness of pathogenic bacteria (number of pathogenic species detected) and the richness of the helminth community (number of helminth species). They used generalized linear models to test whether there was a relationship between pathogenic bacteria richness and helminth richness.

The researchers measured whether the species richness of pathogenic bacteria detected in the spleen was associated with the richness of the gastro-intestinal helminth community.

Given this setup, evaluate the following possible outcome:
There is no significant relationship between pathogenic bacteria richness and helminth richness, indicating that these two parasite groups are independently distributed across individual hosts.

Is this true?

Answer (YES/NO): NO